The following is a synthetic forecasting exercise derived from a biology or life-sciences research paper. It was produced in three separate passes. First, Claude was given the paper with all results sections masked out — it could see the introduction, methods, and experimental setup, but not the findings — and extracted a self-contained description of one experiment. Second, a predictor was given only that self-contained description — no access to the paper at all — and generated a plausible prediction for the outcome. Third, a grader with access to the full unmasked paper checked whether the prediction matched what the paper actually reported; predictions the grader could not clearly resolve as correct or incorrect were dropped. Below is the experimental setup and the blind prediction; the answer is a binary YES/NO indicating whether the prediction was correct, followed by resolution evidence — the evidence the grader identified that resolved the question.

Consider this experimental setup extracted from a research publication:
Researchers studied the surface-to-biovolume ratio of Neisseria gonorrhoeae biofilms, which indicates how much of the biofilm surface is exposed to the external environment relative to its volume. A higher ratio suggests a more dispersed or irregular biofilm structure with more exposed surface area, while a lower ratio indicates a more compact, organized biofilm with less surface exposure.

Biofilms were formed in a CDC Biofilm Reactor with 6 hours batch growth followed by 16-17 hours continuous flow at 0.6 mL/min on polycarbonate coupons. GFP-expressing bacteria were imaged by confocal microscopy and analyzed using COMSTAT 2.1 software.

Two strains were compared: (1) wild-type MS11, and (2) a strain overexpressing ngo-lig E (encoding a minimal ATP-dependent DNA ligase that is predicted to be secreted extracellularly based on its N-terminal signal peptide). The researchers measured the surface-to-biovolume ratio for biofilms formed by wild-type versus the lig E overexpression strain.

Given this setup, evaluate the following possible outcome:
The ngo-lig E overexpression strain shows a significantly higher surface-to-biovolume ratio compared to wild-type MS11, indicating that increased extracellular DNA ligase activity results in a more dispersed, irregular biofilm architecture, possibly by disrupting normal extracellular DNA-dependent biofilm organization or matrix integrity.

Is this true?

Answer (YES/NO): NO